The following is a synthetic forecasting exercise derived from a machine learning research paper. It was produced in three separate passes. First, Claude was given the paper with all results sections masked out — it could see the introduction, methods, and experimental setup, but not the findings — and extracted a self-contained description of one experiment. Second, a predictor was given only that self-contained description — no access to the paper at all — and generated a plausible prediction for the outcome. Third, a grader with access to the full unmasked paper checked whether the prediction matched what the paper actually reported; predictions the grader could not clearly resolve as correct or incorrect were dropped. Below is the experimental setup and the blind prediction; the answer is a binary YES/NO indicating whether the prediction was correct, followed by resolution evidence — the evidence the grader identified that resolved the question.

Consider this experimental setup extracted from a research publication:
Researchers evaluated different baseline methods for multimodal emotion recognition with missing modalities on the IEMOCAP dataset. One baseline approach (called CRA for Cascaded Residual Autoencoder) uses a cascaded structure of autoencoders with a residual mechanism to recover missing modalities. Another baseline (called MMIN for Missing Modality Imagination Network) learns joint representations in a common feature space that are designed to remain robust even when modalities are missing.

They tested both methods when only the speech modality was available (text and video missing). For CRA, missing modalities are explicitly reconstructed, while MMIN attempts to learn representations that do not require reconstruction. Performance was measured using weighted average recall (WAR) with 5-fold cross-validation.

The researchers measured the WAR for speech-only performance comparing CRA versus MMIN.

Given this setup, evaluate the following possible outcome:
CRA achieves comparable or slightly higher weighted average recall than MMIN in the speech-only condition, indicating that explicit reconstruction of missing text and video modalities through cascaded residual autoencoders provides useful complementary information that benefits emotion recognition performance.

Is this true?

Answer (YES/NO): NO